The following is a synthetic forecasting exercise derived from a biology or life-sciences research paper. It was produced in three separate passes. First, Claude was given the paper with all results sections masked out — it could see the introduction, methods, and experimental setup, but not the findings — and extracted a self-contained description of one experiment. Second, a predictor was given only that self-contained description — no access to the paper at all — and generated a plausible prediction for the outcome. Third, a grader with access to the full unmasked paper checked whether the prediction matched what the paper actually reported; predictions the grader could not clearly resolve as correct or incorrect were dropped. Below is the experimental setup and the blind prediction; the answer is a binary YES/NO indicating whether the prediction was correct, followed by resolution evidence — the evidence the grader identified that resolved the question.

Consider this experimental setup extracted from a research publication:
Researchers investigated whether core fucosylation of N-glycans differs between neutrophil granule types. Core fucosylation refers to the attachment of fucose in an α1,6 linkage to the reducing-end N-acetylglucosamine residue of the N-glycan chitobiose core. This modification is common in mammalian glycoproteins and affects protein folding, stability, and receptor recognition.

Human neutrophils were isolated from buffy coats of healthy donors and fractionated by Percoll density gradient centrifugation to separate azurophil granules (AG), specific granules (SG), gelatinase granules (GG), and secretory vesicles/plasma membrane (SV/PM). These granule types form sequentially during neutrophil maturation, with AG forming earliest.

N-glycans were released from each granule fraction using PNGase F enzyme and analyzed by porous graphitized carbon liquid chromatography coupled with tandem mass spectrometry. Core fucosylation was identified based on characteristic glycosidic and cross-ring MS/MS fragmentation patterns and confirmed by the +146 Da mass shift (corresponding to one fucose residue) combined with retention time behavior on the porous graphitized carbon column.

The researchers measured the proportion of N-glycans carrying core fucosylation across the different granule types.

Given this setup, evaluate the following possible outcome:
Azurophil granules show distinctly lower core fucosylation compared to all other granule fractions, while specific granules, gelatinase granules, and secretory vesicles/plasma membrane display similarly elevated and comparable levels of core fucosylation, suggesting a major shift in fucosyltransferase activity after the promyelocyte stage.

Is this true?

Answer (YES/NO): NO